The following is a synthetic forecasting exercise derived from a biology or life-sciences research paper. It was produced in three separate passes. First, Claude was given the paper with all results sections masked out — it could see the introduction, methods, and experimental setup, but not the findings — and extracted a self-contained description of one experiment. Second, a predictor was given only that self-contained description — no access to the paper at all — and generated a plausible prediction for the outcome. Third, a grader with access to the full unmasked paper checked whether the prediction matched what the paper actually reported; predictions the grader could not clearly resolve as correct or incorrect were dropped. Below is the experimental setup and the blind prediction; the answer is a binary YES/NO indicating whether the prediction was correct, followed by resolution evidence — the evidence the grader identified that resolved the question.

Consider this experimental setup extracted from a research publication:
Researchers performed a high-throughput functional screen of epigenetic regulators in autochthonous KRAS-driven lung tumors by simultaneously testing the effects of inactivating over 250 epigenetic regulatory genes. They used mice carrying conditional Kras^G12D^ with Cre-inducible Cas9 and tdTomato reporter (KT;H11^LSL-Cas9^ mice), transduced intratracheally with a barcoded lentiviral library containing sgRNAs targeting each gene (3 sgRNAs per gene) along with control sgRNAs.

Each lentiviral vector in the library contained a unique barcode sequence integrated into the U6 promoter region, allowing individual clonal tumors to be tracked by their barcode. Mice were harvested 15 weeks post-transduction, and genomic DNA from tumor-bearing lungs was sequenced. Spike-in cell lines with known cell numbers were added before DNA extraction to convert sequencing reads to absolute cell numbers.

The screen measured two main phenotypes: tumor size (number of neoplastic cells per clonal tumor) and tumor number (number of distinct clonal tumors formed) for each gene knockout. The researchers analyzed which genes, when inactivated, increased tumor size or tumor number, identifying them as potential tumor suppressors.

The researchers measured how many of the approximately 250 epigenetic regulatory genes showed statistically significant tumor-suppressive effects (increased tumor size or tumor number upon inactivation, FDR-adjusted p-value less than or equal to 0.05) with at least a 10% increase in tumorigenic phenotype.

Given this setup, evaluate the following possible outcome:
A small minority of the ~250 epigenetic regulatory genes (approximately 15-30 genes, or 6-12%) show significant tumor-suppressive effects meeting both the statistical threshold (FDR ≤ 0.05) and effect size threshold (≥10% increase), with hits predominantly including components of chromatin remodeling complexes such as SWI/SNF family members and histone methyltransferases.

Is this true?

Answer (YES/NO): NO